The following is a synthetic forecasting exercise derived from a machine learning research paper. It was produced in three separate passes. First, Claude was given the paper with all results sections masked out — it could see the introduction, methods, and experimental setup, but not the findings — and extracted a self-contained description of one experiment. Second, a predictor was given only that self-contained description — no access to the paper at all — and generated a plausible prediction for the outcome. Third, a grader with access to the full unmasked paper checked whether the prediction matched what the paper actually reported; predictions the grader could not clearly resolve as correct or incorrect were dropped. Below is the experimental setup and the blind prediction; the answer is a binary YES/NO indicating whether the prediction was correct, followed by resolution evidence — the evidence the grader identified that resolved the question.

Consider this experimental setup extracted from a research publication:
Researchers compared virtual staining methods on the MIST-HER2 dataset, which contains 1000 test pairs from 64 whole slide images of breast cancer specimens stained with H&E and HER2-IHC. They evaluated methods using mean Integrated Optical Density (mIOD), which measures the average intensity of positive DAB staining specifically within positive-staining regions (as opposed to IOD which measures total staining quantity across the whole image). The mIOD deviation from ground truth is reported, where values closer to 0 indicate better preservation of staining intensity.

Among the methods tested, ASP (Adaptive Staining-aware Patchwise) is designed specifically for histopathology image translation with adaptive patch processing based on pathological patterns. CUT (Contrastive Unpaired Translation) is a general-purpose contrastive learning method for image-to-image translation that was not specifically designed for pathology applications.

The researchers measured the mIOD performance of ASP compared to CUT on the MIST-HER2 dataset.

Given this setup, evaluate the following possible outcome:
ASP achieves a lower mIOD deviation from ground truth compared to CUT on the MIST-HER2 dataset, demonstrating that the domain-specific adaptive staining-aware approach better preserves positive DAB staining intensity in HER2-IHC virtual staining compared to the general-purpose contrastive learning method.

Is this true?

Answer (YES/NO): NO